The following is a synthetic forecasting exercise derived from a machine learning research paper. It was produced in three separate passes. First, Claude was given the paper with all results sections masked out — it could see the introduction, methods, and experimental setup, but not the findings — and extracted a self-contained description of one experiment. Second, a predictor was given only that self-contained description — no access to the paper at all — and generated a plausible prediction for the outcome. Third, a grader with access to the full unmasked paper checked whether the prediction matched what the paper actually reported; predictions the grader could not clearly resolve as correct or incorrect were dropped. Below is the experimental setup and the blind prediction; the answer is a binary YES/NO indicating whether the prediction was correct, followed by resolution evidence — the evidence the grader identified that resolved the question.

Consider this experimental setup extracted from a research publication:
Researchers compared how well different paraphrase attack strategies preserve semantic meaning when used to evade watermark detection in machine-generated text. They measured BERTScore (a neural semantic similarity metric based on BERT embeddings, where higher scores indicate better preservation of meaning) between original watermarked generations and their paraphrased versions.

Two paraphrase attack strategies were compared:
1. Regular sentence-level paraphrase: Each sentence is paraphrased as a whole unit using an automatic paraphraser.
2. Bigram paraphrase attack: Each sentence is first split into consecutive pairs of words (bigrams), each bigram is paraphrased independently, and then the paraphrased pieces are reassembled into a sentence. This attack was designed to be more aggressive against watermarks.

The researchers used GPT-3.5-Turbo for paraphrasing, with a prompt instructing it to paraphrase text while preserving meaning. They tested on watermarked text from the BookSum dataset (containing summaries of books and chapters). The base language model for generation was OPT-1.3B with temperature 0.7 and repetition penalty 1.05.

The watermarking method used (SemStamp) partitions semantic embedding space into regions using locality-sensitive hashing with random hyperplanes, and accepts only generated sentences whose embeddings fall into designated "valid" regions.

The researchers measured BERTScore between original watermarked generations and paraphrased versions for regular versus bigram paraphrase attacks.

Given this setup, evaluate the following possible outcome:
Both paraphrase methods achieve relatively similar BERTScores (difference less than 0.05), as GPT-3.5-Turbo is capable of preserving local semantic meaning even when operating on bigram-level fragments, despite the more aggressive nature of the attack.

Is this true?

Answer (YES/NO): NO